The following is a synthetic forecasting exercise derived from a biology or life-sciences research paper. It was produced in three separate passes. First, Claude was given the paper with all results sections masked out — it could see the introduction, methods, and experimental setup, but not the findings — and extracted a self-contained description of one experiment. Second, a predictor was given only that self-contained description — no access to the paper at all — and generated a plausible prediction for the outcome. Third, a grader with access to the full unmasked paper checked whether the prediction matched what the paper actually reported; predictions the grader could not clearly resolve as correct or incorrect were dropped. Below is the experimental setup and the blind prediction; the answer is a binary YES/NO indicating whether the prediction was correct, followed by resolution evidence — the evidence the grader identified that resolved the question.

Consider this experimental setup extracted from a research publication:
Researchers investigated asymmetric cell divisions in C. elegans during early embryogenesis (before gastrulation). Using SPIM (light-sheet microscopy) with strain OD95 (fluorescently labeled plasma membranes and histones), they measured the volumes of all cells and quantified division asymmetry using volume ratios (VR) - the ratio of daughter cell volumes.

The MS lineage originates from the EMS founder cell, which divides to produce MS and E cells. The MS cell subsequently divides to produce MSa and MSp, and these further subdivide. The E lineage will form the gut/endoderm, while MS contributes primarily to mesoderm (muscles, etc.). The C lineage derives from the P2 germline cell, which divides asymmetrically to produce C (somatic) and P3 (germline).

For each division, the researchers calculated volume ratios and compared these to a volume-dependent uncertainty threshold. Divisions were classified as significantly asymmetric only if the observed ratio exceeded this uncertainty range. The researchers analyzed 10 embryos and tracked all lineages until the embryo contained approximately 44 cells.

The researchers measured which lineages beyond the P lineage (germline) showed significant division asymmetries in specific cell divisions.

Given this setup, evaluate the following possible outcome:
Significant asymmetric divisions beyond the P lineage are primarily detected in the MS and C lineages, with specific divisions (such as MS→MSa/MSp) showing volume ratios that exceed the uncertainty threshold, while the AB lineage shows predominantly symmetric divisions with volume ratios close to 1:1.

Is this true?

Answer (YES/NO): NO